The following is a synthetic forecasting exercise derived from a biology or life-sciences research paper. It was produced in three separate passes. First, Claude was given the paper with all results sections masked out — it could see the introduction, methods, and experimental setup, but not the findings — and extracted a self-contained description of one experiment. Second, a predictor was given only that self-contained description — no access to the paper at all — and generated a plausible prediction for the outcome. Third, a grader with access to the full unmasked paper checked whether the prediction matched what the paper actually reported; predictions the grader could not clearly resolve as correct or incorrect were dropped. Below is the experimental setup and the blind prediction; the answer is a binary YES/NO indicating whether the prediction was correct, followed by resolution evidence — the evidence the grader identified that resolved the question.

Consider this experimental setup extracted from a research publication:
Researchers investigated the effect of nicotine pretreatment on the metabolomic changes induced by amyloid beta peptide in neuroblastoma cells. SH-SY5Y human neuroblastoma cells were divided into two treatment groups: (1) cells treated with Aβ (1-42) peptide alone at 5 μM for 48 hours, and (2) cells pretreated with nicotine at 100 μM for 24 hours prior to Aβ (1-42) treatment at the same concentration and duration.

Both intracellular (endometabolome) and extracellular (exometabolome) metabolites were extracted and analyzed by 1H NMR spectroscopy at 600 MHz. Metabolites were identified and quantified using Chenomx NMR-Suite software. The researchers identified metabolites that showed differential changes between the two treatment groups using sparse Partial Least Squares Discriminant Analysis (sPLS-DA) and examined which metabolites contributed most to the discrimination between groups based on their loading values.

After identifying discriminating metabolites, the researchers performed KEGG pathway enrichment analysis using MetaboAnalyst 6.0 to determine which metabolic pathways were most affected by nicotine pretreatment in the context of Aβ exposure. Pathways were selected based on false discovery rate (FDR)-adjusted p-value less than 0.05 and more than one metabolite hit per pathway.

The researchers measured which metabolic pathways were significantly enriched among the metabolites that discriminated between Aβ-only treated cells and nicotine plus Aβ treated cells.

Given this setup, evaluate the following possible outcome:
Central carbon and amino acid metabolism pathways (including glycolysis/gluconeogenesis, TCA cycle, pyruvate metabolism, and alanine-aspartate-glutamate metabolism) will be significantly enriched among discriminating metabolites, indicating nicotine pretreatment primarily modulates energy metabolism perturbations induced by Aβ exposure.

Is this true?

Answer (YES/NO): NO